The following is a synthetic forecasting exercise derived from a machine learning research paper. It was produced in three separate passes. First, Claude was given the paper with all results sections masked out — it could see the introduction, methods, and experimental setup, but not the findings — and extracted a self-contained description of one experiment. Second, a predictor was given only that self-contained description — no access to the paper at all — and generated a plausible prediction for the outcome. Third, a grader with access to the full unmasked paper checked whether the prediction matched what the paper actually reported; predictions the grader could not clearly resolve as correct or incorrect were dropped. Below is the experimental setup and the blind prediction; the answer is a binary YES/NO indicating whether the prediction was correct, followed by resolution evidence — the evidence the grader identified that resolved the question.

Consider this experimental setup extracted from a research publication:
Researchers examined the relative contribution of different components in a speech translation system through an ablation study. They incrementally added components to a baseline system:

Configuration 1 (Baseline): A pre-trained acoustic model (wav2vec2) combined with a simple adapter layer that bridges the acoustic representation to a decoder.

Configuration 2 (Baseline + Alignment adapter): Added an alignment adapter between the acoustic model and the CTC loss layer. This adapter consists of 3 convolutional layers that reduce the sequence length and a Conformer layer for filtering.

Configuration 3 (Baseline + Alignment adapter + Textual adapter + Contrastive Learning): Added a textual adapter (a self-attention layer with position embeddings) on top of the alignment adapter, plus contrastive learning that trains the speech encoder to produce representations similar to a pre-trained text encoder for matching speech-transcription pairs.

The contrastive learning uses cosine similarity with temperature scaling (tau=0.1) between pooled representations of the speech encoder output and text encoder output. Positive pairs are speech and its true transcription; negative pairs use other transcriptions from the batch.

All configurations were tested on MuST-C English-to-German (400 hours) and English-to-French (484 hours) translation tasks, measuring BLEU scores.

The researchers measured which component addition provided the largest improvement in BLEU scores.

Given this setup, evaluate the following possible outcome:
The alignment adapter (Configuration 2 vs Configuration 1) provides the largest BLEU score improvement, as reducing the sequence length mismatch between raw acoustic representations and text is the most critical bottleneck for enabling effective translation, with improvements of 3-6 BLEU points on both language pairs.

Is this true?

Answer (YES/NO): NO